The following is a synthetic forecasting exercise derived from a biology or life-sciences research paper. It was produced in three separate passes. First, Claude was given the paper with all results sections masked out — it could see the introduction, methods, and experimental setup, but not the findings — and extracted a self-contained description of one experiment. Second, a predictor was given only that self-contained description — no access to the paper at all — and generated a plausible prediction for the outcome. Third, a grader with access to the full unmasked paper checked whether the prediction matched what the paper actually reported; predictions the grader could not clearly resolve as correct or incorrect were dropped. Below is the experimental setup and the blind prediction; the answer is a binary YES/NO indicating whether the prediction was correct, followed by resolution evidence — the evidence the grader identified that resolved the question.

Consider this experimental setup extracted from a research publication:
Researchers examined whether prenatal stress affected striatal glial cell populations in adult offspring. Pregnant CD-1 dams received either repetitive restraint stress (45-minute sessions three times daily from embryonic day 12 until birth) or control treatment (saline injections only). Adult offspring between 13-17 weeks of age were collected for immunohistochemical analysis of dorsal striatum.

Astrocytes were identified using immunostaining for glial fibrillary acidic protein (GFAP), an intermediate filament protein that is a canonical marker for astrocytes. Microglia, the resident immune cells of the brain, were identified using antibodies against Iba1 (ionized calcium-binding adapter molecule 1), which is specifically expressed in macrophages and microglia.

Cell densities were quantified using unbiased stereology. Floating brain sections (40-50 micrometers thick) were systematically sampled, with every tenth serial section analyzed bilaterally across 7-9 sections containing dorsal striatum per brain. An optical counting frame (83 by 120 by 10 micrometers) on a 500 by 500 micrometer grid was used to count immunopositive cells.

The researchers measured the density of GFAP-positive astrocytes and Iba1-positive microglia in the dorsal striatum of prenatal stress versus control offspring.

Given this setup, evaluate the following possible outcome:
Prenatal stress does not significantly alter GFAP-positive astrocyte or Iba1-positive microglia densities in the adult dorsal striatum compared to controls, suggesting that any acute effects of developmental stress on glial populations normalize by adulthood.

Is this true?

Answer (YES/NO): YES